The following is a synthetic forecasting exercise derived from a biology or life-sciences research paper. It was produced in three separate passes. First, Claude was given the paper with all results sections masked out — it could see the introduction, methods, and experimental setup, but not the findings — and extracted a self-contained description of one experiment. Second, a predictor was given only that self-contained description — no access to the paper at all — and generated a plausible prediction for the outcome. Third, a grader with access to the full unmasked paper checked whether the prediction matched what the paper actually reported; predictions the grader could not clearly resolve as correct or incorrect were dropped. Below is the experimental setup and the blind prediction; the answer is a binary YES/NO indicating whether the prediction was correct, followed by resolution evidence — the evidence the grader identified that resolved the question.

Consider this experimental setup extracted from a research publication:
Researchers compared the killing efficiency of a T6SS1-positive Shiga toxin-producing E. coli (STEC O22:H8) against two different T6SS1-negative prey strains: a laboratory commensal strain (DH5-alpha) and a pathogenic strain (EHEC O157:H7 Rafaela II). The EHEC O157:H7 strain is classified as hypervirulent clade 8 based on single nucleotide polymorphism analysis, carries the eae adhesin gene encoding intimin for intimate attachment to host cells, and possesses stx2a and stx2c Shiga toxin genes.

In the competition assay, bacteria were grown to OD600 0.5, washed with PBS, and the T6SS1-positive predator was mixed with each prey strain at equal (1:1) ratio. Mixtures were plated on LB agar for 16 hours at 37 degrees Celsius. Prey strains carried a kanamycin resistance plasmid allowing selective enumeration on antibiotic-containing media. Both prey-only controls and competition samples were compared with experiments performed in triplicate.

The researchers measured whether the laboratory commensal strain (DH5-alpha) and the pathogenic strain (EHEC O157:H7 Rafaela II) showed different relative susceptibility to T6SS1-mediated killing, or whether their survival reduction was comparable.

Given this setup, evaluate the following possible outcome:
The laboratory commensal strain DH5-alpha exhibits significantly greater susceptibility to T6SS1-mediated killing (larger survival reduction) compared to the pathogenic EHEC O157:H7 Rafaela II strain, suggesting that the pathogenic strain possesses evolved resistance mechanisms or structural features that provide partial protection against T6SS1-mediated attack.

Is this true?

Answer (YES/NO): YES